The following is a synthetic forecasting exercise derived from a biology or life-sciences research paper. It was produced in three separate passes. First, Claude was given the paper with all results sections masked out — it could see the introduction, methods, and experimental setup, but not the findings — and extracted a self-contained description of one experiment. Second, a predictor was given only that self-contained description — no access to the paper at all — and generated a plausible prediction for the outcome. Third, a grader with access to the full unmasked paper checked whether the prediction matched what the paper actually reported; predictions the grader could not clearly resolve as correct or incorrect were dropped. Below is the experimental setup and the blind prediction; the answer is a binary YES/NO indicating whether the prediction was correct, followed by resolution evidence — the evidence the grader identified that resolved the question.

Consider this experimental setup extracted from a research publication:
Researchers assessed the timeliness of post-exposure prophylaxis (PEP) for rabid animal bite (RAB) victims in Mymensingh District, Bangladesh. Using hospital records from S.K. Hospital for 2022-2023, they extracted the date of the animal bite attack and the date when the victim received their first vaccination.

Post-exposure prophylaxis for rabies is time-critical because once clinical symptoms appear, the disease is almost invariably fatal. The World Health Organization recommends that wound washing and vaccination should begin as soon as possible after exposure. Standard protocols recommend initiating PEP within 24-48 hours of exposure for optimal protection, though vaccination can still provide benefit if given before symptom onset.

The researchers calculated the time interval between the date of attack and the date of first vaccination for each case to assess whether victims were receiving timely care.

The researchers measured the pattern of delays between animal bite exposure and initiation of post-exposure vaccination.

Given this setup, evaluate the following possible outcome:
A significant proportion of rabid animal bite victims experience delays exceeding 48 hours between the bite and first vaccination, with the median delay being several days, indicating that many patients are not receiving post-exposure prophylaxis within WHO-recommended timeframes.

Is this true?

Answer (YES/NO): NO